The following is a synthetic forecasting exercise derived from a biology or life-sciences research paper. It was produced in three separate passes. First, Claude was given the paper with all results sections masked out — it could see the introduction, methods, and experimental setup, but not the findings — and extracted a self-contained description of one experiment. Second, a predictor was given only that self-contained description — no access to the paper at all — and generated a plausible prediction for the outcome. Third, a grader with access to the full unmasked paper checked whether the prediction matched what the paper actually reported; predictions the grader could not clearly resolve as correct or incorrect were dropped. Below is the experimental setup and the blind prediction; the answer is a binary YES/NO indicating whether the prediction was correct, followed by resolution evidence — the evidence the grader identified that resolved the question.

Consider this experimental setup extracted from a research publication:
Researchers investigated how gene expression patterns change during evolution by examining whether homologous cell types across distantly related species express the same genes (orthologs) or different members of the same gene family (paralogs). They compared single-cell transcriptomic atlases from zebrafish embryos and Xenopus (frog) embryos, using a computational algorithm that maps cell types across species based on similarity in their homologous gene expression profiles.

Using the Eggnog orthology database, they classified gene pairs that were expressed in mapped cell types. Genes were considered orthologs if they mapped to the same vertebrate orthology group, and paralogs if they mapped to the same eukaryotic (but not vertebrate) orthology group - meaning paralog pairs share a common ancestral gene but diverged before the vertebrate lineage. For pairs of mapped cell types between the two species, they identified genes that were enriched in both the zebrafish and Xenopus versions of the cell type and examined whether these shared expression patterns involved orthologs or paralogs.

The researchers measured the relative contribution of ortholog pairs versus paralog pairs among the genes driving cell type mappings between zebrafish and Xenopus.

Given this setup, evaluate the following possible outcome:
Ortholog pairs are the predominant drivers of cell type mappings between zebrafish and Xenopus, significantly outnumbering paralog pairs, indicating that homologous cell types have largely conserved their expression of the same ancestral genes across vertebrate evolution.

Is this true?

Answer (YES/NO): NO